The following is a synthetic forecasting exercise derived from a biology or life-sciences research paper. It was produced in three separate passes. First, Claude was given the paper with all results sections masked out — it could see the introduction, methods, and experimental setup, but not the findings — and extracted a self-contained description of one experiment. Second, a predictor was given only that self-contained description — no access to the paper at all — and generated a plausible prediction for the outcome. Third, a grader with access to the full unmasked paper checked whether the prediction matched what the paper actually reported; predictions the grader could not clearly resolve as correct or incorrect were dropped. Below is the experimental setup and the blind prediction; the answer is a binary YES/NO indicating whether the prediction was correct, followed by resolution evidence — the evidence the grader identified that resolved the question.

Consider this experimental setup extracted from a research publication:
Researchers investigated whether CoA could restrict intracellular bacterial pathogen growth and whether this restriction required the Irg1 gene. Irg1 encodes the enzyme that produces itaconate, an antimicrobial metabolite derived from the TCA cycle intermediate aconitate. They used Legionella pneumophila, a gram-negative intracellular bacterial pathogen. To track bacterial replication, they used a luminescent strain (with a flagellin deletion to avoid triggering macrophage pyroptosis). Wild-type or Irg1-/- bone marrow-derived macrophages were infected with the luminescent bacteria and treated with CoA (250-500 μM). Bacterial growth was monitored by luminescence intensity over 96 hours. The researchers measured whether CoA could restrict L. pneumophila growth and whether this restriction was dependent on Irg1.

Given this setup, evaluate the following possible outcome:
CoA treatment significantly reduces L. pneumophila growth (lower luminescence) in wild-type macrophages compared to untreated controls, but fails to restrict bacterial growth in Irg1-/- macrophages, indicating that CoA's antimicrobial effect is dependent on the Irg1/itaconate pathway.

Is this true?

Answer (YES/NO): NO